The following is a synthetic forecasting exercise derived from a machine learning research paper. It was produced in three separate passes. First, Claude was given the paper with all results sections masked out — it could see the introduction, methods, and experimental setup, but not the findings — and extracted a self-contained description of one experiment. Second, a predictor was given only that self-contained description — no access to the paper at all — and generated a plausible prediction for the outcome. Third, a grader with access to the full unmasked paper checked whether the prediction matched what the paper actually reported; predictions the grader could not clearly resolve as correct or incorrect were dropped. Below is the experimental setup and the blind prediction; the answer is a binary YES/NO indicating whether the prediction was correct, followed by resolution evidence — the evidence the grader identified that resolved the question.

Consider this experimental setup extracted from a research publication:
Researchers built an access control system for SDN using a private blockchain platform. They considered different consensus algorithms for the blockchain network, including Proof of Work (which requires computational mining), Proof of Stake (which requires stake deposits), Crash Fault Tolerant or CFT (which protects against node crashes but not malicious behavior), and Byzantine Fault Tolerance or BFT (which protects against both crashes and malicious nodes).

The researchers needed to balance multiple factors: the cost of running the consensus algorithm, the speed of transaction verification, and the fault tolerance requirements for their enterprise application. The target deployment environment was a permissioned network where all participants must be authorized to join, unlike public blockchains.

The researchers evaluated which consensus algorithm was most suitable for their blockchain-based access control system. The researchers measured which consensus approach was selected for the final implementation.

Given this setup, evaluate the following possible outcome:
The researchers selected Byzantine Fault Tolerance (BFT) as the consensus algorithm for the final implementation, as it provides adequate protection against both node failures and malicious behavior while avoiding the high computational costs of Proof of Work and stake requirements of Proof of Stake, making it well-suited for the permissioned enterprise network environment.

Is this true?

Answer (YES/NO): NO